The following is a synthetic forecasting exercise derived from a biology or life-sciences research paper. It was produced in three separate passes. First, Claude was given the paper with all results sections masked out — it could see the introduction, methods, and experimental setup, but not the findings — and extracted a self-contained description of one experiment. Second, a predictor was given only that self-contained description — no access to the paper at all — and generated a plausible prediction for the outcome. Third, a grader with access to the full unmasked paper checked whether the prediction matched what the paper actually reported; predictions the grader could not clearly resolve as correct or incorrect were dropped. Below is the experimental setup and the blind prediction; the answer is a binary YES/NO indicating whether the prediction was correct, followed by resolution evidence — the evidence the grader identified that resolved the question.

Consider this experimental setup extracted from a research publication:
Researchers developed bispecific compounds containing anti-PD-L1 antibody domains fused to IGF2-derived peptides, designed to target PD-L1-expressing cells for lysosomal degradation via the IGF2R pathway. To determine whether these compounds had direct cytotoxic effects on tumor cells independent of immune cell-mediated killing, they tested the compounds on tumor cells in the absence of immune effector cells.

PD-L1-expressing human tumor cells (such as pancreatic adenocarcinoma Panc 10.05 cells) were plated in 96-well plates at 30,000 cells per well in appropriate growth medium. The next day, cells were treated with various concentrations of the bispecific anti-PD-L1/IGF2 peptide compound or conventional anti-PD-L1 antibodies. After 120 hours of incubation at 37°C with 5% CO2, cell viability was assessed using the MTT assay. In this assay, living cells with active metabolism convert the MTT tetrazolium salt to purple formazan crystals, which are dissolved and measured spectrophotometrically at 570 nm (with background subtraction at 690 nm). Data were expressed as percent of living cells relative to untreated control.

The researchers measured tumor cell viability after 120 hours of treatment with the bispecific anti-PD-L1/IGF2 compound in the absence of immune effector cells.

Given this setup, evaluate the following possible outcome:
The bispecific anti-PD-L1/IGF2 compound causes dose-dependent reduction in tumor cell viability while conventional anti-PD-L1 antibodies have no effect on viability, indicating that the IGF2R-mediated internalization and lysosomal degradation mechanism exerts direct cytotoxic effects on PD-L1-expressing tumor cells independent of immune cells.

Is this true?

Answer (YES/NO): NO